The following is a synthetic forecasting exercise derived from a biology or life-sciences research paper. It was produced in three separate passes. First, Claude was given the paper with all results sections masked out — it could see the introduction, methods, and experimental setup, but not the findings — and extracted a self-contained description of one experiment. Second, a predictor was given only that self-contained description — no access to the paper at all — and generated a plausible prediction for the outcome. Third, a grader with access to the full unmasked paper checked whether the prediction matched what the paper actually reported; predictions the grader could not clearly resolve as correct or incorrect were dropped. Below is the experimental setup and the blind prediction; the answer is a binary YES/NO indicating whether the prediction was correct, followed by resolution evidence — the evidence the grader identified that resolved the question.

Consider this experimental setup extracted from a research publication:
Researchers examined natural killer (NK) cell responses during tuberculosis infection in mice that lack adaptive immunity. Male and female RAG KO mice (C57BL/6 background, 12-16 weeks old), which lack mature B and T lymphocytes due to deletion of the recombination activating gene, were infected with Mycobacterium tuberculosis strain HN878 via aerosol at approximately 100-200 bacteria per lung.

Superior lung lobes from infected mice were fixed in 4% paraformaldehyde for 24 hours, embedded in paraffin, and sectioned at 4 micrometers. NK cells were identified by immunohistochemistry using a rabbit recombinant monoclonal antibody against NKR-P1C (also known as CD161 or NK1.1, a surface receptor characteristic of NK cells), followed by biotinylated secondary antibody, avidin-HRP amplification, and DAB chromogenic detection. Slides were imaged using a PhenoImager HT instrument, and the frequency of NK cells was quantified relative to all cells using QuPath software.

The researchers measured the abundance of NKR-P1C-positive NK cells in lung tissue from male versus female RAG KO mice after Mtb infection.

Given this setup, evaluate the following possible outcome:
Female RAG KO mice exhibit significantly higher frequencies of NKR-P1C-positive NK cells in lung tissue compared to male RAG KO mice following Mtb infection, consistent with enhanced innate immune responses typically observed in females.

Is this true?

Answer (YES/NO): NO